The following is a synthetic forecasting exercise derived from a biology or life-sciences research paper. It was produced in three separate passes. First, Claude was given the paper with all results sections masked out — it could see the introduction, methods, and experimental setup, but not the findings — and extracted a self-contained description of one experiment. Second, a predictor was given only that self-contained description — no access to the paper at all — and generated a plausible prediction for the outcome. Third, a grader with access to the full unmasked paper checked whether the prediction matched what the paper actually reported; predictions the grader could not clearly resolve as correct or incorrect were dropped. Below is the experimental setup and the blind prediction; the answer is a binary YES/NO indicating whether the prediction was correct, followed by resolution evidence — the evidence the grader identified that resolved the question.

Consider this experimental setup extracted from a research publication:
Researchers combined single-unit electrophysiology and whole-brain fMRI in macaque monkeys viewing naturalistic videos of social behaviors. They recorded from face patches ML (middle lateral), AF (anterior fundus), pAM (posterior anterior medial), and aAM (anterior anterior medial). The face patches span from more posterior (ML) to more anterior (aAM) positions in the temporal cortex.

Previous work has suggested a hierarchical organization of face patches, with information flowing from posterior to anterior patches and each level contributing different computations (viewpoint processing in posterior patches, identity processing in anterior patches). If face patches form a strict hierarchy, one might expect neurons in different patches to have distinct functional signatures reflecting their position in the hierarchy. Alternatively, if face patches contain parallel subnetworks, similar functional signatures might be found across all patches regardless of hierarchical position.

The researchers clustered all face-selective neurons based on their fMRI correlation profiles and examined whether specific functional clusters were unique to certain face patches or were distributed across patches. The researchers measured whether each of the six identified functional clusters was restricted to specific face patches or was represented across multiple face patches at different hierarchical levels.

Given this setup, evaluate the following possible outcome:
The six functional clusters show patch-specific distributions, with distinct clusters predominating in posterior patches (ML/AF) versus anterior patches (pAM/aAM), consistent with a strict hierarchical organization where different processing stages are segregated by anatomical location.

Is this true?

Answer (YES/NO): NO